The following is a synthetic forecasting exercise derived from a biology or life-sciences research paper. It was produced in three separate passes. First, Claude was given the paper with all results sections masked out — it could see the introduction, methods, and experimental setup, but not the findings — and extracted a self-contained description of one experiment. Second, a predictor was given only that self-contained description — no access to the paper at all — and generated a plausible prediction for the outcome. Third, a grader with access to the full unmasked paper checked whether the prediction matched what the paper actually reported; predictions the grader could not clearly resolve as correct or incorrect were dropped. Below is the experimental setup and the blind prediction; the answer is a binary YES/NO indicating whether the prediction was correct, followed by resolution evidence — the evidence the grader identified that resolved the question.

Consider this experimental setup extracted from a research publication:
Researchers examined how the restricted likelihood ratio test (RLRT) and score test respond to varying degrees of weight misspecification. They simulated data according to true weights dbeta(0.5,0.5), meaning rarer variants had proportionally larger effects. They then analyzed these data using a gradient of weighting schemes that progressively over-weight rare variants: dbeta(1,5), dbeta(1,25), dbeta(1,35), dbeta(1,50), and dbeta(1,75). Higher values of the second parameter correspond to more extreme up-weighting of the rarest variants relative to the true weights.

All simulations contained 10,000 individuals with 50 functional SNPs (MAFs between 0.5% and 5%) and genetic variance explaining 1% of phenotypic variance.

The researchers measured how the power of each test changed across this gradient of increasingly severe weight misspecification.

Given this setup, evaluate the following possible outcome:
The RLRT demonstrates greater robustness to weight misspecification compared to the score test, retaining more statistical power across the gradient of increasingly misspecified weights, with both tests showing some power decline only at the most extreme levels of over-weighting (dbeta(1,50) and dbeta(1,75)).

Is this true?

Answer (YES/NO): NO